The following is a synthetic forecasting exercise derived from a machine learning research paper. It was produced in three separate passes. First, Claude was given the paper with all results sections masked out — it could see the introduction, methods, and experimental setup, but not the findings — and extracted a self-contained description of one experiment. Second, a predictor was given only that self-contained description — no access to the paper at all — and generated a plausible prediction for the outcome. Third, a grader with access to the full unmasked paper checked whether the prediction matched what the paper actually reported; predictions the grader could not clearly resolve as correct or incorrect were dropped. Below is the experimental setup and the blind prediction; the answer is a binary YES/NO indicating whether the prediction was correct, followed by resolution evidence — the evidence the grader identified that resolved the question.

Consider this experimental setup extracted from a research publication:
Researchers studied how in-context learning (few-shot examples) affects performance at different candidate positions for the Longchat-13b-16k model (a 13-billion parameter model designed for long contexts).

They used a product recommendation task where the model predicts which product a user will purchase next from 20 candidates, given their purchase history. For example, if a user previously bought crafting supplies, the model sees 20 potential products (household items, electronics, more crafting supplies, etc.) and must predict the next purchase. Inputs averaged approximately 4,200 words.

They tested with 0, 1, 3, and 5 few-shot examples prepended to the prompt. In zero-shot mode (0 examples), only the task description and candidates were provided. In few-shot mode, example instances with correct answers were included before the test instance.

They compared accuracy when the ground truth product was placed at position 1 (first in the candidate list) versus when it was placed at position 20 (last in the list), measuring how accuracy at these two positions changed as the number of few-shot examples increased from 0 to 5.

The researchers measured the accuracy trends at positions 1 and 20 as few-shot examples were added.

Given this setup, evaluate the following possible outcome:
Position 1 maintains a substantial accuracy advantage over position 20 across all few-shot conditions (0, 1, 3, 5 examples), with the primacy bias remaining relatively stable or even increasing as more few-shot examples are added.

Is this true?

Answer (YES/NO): YES